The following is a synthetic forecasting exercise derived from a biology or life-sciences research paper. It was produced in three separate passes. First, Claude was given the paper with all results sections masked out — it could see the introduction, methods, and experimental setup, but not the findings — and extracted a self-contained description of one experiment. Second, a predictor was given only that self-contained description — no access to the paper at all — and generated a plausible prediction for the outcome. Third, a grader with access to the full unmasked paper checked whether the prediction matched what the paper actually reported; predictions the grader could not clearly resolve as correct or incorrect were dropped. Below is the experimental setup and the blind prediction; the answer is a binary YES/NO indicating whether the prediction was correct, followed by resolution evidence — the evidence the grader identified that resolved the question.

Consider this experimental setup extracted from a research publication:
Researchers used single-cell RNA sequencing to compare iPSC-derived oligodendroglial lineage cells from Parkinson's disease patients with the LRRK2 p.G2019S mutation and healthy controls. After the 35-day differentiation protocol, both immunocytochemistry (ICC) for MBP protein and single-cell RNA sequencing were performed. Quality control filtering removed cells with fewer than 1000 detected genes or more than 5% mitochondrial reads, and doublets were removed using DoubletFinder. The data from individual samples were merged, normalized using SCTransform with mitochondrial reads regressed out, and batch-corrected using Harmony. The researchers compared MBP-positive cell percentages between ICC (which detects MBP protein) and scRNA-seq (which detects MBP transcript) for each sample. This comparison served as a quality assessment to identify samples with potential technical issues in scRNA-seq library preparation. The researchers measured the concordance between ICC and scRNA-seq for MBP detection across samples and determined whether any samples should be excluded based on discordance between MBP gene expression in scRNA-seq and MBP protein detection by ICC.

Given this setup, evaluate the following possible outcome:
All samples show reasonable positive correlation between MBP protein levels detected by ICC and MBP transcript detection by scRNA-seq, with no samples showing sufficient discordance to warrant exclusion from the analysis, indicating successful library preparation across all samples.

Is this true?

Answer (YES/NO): NO